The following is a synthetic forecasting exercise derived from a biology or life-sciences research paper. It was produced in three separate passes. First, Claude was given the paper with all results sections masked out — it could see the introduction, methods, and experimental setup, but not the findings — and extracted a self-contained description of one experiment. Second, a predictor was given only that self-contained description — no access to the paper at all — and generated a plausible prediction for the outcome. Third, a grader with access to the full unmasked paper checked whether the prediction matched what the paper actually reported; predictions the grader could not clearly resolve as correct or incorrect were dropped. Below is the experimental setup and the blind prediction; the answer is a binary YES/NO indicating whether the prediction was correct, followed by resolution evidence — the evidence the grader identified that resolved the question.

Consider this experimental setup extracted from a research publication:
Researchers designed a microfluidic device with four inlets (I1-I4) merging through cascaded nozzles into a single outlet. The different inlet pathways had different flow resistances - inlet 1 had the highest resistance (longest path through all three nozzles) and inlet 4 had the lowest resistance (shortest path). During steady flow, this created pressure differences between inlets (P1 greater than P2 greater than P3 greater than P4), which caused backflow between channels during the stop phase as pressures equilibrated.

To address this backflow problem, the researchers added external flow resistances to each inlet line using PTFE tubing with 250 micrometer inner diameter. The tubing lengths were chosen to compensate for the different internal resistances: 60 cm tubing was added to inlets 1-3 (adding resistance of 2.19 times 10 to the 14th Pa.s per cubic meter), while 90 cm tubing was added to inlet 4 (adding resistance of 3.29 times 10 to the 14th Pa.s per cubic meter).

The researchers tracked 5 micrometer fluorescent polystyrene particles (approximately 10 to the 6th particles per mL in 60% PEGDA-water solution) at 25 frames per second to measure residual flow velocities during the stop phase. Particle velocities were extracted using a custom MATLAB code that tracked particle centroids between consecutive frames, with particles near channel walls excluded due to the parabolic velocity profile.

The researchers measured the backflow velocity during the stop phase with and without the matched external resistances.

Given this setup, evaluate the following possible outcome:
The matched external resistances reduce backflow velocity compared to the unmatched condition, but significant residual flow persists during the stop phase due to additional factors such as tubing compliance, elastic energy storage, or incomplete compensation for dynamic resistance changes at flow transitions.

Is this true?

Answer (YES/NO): YES